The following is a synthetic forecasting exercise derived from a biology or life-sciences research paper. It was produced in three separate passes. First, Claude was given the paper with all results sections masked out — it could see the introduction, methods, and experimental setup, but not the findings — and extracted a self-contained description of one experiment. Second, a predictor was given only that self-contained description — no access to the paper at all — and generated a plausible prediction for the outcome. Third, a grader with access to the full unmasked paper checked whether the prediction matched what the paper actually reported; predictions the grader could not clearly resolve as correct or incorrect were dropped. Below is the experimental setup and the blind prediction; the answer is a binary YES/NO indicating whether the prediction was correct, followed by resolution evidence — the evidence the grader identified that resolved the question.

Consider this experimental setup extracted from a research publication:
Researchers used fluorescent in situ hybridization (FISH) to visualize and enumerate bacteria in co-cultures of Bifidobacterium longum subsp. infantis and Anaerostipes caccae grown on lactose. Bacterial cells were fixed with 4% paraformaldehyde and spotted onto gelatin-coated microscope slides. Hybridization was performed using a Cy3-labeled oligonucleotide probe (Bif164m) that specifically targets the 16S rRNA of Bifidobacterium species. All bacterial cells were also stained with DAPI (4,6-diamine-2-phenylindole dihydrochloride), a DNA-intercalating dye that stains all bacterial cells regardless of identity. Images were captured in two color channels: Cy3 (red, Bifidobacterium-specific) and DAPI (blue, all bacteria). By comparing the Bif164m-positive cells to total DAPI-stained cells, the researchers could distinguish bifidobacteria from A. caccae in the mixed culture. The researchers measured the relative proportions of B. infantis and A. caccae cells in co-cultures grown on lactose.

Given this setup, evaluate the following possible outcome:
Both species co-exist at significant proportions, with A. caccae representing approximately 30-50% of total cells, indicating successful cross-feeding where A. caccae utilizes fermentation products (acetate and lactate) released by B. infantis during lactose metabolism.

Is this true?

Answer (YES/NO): NO